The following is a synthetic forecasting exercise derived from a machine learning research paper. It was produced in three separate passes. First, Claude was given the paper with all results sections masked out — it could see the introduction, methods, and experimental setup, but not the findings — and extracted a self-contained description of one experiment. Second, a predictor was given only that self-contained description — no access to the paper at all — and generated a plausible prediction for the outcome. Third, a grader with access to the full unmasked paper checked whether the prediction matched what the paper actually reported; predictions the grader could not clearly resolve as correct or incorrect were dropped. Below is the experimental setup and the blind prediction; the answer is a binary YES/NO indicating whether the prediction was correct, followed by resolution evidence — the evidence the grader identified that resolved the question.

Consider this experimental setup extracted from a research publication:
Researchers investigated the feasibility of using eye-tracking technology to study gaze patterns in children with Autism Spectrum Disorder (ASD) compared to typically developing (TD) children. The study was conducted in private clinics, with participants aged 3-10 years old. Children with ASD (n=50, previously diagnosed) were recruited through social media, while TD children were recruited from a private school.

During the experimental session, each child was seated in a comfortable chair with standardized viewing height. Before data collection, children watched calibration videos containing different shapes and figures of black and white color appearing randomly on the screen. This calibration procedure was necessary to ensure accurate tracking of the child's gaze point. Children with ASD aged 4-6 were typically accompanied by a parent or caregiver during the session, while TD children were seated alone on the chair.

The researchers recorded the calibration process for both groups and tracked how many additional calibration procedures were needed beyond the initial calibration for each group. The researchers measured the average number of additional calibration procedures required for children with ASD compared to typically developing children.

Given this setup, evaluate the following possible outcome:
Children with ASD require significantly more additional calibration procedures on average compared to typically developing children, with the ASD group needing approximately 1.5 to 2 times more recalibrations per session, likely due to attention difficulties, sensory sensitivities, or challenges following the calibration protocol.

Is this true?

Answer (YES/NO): NO